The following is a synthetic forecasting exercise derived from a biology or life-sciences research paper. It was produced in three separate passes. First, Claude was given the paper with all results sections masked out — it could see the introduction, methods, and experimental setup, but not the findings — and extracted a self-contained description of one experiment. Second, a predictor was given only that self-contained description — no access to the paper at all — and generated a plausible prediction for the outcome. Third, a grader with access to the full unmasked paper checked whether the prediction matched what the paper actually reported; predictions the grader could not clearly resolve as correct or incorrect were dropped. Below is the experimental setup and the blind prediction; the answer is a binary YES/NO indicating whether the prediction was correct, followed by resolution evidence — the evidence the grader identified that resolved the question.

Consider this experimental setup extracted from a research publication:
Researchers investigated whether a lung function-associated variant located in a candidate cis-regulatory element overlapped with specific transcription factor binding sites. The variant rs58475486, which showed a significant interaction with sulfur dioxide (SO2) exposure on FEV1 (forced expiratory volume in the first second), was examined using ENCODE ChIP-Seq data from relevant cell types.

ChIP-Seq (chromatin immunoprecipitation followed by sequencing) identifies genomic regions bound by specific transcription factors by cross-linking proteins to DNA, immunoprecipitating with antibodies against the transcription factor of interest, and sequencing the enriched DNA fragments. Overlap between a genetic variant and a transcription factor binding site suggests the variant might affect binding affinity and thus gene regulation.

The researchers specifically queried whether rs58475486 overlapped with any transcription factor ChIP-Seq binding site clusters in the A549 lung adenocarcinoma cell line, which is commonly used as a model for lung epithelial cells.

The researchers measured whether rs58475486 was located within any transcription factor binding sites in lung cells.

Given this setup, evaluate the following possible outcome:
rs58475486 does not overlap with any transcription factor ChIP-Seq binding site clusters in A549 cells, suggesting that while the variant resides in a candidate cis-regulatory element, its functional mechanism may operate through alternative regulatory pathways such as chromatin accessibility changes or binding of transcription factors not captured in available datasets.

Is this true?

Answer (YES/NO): NO